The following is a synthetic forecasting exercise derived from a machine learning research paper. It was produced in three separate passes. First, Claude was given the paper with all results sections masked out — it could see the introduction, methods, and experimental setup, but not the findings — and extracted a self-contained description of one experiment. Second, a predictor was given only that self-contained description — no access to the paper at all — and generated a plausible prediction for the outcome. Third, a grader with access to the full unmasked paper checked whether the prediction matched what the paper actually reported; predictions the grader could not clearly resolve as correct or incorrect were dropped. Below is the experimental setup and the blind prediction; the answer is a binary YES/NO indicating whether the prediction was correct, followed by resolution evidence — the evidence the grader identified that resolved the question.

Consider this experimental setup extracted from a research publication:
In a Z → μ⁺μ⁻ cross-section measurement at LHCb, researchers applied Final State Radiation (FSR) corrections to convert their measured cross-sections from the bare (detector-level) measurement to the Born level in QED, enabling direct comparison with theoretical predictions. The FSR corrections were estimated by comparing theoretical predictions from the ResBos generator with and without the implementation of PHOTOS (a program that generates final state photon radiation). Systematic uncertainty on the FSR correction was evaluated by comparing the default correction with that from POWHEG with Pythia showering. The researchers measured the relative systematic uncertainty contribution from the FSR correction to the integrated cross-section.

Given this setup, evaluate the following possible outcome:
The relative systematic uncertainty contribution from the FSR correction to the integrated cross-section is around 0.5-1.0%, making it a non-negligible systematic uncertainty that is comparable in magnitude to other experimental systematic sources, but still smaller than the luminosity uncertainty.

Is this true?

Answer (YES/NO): NO